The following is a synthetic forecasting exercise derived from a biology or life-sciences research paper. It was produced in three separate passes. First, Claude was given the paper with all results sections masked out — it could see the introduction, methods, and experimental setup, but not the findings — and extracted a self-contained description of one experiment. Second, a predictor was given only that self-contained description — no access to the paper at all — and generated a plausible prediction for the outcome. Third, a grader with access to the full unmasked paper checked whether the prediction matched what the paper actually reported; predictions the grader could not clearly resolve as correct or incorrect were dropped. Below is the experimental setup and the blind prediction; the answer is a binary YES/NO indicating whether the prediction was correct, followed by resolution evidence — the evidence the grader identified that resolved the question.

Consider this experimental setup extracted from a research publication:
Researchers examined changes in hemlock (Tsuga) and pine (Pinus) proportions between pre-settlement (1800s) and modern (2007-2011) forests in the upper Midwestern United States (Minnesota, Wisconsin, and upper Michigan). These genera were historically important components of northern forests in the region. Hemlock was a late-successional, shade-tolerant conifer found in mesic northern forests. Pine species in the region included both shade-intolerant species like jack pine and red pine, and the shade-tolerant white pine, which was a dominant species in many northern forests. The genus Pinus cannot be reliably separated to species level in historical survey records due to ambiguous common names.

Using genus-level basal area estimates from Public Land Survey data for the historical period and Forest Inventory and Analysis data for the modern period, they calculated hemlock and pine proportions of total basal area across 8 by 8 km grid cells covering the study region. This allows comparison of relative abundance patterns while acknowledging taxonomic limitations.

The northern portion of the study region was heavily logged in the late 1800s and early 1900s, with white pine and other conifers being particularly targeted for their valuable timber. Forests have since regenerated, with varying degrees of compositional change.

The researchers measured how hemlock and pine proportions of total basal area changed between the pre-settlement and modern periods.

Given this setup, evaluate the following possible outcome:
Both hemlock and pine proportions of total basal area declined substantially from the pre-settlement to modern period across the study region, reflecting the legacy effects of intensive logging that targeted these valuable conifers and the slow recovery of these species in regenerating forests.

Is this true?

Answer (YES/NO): NO